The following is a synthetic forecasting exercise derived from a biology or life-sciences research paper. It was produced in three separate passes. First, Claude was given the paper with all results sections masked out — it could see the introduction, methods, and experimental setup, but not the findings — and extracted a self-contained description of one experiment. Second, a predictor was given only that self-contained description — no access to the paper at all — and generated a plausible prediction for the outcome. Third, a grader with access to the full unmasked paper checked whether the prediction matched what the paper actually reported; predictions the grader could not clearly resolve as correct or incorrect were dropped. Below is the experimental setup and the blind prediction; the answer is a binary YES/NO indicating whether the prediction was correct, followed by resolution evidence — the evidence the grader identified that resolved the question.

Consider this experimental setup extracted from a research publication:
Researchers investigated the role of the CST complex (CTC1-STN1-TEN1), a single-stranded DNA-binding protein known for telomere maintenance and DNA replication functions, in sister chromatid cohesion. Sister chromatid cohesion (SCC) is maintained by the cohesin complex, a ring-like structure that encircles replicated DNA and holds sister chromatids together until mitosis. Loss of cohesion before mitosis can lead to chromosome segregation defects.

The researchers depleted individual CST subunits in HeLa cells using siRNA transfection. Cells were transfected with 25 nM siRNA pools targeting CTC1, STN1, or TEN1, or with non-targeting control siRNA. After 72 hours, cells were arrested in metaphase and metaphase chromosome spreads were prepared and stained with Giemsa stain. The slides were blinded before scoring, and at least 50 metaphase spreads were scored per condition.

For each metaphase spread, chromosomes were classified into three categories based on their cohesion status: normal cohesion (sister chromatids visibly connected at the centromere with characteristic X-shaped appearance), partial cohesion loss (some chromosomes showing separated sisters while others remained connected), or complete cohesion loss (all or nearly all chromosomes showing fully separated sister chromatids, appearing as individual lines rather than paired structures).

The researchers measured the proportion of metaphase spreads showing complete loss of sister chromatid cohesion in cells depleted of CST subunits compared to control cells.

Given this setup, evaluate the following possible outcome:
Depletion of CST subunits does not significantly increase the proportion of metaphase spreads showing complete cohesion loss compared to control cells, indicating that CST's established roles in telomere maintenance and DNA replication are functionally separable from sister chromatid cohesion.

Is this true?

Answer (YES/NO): NO